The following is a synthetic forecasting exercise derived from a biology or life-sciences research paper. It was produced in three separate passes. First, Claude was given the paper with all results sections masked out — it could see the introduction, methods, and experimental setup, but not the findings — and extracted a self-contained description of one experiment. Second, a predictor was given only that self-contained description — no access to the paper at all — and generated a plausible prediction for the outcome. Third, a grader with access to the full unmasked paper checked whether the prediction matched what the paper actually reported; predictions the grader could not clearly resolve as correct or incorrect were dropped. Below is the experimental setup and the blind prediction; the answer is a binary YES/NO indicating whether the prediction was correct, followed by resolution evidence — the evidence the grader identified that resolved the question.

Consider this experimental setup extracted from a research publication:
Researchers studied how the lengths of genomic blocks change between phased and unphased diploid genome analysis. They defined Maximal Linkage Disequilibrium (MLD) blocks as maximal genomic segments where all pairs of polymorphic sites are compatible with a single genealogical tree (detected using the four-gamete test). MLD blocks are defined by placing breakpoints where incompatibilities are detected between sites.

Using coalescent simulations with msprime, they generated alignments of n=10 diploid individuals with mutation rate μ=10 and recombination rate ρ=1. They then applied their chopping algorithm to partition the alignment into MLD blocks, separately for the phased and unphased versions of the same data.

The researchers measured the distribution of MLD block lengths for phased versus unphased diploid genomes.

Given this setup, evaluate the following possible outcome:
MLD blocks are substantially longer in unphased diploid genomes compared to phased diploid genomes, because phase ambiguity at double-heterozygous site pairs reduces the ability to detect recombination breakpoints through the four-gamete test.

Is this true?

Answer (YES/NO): YES